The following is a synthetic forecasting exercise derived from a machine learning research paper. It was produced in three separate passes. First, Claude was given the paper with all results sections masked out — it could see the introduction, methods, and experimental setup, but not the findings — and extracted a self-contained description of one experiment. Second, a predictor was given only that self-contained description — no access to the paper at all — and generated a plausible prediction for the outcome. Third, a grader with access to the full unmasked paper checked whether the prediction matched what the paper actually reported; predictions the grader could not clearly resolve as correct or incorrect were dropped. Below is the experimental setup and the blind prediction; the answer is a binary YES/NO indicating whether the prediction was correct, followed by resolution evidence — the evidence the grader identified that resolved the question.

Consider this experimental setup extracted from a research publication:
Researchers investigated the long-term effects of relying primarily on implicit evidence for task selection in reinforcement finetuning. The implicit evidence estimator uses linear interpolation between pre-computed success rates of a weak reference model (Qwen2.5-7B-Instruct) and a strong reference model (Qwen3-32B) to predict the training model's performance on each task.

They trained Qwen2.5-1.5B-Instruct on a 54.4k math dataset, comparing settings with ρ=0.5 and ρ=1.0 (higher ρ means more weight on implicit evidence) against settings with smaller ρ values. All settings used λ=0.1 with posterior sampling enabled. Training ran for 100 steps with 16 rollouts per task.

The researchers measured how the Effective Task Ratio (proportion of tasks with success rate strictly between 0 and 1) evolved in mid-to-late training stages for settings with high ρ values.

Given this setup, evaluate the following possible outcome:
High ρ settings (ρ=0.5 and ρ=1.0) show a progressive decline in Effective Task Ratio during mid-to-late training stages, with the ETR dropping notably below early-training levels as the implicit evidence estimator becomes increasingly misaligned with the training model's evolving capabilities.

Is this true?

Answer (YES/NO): YES